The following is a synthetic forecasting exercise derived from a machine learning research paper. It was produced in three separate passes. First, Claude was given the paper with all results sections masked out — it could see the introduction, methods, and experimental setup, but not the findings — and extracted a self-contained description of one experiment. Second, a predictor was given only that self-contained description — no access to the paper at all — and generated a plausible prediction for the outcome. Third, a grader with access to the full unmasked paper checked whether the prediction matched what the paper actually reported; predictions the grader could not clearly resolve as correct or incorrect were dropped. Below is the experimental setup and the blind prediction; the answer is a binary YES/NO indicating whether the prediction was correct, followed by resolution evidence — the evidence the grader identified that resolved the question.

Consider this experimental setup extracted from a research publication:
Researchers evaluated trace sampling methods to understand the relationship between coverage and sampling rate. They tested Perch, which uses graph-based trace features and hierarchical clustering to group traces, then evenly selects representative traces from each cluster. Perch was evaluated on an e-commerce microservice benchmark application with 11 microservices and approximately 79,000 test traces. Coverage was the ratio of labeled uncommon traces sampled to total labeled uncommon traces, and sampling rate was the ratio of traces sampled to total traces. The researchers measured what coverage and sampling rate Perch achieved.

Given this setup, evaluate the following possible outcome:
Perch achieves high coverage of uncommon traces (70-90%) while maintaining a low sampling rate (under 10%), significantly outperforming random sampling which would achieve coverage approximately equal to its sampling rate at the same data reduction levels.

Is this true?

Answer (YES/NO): NO